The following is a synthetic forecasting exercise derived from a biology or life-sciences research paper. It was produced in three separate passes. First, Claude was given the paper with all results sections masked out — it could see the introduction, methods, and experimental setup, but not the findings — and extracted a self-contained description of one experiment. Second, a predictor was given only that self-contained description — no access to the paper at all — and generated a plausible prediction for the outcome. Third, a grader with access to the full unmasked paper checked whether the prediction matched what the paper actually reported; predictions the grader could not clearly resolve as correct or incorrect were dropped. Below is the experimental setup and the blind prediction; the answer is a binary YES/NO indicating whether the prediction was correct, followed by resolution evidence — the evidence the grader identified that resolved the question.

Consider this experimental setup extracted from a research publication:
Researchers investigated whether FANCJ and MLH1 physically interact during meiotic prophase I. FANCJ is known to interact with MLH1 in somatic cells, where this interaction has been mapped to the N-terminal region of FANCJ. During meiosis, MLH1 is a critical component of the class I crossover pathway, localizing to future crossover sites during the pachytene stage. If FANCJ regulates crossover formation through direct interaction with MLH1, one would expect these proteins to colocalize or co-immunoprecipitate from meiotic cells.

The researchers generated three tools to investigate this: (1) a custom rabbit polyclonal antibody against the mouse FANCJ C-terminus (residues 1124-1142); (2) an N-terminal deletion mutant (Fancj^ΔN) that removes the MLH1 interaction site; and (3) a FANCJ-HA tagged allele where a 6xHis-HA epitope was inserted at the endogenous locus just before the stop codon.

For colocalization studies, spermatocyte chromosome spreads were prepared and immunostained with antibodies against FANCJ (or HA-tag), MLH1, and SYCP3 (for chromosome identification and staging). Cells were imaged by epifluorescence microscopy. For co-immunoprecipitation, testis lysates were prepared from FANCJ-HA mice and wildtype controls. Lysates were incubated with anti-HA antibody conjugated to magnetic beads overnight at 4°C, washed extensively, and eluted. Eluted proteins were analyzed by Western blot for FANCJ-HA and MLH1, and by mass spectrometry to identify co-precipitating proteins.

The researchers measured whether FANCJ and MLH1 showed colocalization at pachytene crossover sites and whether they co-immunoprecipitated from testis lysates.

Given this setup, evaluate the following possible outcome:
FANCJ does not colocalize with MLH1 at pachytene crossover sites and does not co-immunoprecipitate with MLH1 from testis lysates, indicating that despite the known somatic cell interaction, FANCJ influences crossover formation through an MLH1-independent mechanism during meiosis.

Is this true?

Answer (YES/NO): NO